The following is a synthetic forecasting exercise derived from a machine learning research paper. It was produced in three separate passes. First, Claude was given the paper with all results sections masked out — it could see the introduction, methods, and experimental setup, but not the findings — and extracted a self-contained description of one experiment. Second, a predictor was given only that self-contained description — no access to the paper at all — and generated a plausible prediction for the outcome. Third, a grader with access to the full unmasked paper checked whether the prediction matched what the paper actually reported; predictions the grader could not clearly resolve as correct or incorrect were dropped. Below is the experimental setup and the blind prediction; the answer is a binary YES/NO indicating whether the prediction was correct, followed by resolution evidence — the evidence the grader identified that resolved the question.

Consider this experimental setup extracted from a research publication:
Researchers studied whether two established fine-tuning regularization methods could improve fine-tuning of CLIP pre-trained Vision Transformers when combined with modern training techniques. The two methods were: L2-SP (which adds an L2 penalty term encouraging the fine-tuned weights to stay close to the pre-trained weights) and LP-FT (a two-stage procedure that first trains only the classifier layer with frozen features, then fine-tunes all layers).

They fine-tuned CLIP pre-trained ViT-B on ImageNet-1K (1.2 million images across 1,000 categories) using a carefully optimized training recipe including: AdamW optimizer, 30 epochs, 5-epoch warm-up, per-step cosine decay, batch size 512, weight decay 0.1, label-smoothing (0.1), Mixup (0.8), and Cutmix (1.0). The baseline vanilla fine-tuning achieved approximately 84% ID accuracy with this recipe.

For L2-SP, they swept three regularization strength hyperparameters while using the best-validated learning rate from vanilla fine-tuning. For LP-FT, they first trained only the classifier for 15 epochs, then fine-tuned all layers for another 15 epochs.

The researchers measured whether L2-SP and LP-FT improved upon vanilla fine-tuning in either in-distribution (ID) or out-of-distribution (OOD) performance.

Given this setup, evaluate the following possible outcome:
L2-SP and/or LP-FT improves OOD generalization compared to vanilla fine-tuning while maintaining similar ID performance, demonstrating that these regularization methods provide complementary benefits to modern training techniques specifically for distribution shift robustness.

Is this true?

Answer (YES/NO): NO